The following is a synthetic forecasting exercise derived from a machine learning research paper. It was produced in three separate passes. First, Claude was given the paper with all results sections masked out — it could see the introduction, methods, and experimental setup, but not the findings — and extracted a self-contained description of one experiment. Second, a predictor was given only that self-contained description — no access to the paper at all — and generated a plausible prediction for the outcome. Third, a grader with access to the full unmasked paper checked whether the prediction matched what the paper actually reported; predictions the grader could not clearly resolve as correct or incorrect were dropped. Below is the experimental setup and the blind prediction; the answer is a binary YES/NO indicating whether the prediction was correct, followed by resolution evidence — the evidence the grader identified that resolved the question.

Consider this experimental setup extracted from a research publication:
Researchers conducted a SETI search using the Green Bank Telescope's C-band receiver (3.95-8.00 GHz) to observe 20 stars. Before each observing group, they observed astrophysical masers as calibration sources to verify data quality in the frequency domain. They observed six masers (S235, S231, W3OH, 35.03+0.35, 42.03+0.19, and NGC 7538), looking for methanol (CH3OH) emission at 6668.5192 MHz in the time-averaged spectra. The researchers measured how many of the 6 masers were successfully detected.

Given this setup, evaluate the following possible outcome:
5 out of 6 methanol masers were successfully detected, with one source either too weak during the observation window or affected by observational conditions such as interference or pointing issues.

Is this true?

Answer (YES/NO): YES